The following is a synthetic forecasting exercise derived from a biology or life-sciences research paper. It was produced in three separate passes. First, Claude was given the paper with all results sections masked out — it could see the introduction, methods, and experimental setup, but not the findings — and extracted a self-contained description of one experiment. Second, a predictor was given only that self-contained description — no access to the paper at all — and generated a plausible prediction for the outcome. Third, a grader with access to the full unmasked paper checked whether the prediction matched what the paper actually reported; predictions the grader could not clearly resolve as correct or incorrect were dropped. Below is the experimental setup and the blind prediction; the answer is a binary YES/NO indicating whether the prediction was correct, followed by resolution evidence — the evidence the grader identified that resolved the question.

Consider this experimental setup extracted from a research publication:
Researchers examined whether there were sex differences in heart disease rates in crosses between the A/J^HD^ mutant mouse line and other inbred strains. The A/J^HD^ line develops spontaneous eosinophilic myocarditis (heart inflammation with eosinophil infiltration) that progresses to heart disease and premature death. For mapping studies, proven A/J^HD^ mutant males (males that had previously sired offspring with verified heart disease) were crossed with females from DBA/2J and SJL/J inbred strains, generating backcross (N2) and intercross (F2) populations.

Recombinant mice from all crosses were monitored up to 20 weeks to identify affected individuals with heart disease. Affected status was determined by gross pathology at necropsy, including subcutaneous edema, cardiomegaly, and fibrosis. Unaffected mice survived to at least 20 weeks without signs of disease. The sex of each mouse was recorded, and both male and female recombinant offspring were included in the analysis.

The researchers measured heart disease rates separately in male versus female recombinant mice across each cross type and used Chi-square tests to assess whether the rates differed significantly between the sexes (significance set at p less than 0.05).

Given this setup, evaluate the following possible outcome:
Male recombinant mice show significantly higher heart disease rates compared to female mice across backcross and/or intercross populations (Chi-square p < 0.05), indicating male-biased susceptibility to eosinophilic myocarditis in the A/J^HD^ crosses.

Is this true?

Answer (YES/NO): NO